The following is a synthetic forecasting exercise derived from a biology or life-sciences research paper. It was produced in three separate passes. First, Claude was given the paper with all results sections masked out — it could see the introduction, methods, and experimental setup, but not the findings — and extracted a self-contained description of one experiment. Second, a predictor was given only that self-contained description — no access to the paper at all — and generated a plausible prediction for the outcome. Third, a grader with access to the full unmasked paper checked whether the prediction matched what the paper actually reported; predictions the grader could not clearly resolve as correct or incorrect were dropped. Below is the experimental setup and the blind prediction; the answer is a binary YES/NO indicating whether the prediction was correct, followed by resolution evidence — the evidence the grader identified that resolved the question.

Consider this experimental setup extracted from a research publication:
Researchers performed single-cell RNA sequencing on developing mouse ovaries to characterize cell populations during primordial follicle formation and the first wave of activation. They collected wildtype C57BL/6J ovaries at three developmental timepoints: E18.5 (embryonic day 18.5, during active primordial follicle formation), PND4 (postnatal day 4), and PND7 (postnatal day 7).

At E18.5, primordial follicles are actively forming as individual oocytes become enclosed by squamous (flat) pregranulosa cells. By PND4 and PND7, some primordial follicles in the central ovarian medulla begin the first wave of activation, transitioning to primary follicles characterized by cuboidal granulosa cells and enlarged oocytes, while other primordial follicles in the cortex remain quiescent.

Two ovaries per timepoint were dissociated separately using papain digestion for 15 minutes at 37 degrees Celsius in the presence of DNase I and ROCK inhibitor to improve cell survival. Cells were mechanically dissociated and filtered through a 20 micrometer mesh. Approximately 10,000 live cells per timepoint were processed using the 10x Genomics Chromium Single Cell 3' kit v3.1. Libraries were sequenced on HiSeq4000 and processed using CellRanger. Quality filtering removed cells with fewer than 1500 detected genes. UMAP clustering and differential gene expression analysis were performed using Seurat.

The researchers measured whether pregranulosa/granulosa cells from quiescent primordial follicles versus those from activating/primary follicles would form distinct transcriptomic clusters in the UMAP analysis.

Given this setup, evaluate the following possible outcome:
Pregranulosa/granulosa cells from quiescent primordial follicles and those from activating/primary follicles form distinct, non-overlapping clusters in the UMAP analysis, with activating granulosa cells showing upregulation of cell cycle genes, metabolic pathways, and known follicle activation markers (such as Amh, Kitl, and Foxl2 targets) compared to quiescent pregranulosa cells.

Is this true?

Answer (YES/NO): NO